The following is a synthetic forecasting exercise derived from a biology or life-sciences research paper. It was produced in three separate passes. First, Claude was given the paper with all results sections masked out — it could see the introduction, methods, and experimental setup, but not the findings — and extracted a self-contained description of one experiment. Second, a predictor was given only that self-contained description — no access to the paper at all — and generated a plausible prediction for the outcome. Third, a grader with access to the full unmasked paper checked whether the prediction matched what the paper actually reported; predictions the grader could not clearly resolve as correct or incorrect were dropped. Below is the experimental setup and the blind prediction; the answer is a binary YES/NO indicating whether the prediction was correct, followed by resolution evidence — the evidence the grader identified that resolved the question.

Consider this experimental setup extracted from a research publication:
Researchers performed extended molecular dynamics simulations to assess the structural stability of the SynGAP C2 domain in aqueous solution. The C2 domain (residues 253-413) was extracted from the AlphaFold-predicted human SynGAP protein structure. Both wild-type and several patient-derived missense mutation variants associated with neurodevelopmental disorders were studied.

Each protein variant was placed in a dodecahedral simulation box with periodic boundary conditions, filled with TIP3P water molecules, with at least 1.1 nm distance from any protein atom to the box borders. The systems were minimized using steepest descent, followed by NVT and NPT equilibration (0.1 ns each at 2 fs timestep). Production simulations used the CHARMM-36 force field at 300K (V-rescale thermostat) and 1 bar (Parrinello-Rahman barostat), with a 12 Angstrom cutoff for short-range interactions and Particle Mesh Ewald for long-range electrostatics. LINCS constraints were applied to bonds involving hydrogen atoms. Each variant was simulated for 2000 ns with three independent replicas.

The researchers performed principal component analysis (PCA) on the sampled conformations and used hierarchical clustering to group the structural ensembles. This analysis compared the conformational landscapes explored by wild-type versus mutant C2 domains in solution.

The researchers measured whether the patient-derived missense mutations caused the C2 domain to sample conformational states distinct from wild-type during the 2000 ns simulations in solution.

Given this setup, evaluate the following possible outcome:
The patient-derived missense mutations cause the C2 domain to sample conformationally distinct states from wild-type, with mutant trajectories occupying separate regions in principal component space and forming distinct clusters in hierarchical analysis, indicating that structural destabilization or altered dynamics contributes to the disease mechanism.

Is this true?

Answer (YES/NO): NO